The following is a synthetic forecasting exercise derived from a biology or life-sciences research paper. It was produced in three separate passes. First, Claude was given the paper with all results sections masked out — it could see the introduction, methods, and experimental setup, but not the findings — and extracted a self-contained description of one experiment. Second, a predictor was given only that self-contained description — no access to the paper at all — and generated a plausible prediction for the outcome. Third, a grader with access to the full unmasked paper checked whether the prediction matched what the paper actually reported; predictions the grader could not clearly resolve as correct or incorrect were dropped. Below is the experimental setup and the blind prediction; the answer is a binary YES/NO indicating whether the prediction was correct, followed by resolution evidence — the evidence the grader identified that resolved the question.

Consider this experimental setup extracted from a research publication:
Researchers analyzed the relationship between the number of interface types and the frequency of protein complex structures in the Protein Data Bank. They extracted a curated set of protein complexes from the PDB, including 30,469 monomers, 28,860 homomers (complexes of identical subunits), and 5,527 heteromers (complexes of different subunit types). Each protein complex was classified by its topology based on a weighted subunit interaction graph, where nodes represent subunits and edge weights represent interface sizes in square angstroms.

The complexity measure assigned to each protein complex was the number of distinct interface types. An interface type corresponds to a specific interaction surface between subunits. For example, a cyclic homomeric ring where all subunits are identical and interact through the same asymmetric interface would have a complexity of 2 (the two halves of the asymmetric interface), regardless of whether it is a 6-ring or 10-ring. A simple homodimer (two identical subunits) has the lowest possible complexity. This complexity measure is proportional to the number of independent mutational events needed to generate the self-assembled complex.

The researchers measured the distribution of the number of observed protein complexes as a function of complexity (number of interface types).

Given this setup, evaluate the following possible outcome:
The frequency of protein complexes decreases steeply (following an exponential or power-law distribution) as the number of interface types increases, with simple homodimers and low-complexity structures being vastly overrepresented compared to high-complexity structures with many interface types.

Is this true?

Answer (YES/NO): YES